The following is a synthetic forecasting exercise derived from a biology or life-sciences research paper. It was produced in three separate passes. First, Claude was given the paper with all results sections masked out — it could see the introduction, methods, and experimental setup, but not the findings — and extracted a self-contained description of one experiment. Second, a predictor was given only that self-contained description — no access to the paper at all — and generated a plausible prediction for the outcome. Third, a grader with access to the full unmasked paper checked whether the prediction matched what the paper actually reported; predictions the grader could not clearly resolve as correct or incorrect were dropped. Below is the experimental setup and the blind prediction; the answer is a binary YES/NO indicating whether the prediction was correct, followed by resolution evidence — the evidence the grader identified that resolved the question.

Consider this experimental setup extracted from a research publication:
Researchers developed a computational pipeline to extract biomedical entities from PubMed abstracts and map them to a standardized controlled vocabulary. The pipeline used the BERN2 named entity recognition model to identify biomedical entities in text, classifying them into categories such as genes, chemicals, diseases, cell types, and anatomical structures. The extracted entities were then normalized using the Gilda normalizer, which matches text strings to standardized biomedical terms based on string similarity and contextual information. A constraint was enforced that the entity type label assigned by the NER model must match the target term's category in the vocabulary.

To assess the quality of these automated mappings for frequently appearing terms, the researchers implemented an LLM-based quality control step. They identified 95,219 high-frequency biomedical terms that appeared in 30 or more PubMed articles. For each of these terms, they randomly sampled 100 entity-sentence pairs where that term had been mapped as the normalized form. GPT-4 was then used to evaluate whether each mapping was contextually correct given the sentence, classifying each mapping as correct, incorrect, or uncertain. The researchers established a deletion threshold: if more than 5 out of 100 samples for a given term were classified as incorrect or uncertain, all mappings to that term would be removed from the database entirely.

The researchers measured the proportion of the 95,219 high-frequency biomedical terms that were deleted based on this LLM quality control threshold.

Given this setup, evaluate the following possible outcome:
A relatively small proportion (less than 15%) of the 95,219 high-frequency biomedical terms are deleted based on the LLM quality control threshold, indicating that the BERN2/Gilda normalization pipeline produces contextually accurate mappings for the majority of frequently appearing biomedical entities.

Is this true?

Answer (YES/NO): NO